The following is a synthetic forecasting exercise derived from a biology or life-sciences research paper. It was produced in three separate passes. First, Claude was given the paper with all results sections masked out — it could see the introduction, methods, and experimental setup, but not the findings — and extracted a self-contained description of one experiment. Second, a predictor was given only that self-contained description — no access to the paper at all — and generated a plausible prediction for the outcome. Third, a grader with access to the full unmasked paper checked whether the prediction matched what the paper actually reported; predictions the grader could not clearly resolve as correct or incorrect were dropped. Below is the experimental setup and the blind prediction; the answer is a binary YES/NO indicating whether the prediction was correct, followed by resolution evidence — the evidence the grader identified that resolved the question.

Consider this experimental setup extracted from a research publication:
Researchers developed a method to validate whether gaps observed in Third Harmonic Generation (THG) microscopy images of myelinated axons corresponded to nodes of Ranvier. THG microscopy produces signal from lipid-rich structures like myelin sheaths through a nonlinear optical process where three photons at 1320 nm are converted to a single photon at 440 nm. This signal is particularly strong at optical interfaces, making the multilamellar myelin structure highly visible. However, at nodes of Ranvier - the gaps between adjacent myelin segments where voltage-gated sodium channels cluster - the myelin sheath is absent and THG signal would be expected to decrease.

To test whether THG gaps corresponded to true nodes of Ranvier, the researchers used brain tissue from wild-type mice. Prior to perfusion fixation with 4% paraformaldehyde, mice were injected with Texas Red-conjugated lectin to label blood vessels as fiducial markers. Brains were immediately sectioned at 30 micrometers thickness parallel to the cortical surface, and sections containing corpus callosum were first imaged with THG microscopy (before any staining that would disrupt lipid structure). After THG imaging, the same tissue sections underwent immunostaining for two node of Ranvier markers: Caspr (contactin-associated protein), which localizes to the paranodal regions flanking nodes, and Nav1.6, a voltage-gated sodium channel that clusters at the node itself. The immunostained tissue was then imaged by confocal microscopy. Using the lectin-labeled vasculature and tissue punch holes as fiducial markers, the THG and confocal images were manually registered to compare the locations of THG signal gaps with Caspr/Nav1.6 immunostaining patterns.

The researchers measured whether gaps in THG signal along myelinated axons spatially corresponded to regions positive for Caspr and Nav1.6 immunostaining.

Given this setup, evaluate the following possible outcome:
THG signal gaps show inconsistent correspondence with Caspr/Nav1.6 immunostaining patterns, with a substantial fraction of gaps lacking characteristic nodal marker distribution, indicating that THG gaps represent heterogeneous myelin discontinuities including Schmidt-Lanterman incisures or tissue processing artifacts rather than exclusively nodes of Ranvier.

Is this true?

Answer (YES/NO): NO